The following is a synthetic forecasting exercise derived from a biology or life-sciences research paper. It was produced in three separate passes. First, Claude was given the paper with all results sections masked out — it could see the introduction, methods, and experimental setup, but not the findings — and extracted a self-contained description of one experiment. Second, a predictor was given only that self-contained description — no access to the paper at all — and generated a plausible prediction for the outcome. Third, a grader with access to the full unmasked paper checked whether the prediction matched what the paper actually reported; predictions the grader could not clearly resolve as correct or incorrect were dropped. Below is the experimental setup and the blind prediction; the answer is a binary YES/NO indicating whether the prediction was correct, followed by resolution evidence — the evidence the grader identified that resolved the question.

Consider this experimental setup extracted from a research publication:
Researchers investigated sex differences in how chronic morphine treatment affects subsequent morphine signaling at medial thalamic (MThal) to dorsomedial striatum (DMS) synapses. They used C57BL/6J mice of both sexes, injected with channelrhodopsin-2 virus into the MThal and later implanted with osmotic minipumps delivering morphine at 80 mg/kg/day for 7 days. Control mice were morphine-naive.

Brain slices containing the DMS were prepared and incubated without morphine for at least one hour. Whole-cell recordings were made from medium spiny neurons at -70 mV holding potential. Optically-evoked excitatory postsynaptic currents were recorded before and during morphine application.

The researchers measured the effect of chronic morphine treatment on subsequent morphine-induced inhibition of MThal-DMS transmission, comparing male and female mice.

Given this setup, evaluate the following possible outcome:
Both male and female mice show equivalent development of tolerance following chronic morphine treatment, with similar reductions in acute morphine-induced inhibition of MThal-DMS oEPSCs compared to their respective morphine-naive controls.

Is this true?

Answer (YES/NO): NO